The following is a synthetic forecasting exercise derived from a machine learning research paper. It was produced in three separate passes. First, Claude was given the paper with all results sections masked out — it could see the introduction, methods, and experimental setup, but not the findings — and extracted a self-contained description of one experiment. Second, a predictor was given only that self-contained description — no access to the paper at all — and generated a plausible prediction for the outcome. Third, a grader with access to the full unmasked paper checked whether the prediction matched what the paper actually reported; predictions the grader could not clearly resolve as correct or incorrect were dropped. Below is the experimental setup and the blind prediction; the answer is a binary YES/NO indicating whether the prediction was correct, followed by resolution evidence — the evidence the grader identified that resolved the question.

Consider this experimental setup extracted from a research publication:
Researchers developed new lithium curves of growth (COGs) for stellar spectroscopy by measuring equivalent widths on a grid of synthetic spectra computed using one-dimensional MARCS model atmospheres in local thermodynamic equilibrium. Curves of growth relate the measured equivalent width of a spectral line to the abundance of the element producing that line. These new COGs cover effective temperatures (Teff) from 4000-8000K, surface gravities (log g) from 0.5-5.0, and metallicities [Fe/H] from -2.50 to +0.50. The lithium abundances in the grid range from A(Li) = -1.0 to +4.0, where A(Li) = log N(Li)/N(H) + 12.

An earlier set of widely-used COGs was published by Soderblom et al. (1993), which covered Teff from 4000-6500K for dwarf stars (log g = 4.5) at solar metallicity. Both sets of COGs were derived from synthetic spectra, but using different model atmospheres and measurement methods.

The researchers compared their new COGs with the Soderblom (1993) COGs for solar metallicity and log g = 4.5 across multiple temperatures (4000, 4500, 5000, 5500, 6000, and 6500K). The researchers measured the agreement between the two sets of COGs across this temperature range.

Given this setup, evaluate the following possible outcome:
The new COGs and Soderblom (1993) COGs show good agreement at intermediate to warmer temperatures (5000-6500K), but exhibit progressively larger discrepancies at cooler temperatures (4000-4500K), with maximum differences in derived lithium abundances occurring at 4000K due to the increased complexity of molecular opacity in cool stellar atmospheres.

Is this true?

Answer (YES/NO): NO